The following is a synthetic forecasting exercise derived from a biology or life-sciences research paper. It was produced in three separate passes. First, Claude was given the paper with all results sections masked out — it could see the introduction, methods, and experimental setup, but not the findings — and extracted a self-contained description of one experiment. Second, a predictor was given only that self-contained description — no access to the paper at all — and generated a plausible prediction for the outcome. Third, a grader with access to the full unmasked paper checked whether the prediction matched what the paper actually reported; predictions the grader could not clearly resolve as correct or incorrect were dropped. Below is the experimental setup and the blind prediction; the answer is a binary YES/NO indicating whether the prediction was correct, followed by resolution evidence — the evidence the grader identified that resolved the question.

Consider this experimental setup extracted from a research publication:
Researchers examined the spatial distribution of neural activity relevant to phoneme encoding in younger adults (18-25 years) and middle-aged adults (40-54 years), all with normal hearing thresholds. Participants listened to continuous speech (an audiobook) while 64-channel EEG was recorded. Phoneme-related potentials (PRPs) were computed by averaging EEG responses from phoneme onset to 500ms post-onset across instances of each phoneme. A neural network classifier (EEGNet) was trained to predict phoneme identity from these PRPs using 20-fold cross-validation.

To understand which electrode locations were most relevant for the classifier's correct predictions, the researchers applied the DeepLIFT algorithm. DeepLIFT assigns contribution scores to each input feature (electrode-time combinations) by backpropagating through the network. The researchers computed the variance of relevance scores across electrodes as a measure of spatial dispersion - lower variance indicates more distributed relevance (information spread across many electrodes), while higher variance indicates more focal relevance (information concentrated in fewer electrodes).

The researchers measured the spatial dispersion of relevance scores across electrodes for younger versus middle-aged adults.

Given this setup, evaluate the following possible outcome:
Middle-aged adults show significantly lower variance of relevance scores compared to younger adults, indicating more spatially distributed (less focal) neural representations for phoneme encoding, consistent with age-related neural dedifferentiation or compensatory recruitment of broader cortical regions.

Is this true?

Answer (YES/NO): YES